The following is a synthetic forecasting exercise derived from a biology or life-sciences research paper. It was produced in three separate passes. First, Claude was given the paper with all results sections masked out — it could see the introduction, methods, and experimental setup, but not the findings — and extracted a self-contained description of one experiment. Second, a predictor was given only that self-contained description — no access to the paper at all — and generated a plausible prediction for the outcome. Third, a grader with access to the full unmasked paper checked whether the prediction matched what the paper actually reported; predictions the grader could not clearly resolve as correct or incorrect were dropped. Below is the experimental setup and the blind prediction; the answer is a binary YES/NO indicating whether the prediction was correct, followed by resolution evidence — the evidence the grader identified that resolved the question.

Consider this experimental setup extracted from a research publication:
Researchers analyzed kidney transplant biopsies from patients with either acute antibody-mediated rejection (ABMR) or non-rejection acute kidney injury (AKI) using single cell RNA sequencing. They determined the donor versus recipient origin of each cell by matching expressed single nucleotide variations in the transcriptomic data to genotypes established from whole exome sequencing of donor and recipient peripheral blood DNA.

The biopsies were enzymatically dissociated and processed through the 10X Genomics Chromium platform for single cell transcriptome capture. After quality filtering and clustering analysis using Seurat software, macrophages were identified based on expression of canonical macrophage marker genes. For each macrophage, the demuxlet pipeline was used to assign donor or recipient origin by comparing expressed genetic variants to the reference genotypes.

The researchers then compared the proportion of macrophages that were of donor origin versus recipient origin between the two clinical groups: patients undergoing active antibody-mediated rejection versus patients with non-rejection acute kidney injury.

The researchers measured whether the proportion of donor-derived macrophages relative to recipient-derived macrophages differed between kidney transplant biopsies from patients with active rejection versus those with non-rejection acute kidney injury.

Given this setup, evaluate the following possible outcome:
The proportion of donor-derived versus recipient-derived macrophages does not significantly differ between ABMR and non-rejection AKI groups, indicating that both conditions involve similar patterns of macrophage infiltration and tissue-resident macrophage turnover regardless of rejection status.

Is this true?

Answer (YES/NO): NO